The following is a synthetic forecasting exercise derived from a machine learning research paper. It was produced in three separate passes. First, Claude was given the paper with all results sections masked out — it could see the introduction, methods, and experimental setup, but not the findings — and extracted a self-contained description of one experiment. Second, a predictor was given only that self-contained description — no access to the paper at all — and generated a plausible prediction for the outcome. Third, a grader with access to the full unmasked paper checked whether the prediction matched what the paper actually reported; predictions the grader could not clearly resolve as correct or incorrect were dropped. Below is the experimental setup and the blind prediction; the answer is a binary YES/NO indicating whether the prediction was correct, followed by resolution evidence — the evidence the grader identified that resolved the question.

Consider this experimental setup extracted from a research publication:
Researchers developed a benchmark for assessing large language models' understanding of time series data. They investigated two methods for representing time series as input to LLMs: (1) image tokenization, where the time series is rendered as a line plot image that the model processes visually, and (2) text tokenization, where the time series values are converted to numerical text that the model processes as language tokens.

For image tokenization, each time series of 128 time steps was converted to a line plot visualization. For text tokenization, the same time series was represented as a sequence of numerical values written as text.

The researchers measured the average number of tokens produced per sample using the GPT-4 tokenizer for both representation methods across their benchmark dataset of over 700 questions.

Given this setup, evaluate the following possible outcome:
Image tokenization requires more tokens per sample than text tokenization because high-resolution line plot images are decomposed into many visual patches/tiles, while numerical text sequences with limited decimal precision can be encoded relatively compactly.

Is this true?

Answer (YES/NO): YES